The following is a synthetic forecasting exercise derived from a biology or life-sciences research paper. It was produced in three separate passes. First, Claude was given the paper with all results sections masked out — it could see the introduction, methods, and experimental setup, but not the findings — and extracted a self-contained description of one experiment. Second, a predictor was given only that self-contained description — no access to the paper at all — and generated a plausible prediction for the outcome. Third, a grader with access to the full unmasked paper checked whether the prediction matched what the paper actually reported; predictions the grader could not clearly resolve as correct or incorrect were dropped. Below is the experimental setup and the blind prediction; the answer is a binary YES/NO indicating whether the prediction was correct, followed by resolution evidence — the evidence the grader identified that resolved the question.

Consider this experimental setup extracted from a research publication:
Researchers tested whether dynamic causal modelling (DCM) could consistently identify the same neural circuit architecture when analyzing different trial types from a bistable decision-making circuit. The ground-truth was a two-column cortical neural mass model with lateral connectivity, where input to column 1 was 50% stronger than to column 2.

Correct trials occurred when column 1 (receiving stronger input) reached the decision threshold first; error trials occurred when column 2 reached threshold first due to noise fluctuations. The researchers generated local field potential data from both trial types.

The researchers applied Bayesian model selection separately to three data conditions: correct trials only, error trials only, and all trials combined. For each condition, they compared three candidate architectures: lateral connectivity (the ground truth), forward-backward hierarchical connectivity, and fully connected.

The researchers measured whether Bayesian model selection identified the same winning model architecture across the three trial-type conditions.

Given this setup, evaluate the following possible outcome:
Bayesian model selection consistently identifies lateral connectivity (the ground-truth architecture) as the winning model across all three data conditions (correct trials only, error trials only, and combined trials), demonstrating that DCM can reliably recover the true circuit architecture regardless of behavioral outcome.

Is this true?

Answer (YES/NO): YES